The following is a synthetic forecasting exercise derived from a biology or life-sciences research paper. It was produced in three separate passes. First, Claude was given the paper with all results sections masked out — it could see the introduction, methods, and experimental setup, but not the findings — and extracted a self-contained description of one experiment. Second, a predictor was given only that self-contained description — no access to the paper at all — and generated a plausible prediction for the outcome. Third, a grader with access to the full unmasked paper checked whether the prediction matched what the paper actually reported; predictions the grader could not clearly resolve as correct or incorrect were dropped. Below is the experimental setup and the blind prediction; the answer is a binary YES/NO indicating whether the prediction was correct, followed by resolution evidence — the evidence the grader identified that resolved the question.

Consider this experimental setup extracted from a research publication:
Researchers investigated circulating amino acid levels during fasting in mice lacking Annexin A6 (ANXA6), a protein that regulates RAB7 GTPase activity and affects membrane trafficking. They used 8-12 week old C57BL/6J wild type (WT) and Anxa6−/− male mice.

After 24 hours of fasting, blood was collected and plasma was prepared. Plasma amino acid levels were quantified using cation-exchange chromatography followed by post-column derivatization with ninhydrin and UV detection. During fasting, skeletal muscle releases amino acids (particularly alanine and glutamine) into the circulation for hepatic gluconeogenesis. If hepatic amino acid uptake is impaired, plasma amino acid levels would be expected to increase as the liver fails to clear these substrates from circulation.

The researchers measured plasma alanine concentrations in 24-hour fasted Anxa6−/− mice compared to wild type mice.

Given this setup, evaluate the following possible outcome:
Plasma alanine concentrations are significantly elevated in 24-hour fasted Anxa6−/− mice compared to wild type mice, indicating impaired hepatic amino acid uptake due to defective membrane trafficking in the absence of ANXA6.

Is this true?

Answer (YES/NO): YES